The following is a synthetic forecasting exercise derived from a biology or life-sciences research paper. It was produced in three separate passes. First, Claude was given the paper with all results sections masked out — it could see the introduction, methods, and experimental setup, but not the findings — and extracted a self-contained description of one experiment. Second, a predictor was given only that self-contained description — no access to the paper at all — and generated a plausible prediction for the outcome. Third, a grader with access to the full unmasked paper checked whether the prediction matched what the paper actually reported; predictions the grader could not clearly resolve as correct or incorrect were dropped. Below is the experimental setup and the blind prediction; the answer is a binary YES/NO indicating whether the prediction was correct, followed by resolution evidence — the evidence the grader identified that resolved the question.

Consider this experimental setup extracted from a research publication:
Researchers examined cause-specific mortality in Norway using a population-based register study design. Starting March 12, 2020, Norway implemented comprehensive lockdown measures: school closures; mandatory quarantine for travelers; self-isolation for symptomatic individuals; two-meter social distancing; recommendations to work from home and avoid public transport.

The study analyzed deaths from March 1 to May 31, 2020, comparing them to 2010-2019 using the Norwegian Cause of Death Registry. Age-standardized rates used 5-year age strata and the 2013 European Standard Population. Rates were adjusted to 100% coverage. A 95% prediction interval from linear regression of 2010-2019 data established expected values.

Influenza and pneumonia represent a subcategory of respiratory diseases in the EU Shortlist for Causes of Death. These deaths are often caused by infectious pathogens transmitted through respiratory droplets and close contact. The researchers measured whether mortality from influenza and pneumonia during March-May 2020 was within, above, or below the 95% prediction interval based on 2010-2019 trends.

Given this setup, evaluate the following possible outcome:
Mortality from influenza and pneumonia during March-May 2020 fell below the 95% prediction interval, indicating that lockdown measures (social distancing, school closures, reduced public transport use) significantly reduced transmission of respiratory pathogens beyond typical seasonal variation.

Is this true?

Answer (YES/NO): NO